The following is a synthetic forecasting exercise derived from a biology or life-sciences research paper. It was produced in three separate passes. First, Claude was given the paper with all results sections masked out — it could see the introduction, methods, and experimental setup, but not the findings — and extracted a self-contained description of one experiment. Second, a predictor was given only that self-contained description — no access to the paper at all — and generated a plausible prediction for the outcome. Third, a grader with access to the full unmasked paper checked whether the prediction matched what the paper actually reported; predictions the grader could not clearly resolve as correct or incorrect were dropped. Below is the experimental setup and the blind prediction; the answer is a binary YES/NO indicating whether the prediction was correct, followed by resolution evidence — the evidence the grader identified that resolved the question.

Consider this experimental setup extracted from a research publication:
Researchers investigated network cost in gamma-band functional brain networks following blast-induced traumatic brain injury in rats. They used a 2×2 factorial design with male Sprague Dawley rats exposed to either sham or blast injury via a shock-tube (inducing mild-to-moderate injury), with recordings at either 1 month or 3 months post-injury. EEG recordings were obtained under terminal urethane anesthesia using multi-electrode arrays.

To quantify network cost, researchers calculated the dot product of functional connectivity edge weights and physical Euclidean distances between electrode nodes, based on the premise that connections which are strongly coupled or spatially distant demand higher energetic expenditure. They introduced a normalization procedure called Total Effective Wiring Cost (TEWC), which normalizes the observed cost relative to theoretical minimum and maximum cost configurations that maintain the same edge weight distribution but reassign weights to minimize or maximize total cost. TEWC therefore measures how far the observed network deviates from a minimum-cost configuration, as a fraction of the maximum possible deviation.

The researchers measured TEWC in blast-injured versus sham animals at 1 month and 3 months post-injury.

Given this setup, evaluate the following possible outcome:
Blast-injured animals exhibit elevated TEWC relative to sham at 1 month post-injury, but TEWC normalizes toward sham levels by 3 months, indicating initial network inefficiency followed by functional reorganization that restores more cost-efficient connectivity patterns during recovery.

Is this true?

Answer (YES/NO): NO